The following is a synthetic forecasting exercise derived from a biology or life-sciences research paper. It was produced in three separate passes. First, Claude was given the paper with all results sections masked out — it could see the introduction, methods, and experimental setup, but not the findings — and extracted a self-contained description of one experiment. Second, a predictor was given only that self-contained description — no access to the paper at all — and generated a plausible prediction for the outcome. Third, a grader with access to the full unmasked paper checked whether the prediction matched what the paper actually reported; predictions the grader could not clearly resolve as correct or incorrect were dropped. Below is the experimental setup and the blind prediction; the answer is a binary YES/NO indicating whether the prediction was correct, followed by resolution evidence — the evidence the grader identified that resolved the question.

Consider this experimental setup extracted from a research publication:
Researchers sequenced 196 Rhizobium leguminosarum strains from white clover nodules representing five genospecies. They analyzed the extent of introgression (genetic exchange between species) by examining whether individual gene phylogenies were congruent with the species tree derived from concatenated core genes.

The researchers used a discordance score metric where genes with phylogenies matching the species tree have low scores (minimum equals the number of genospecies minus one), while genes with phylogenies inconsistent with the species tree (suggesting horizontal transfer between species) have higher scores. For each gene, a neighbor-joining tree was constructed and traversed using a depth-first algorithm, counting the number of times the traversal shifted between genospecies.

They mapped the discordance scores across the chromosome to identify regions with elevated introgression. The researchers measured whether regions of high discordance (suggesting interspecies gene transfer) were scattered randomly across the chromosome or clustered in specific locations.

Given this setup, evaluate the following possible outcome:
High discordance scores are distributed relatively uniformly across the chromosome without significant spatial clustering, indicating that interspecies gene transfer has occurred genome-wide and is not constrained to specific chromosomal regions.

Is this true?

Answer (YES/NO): NO